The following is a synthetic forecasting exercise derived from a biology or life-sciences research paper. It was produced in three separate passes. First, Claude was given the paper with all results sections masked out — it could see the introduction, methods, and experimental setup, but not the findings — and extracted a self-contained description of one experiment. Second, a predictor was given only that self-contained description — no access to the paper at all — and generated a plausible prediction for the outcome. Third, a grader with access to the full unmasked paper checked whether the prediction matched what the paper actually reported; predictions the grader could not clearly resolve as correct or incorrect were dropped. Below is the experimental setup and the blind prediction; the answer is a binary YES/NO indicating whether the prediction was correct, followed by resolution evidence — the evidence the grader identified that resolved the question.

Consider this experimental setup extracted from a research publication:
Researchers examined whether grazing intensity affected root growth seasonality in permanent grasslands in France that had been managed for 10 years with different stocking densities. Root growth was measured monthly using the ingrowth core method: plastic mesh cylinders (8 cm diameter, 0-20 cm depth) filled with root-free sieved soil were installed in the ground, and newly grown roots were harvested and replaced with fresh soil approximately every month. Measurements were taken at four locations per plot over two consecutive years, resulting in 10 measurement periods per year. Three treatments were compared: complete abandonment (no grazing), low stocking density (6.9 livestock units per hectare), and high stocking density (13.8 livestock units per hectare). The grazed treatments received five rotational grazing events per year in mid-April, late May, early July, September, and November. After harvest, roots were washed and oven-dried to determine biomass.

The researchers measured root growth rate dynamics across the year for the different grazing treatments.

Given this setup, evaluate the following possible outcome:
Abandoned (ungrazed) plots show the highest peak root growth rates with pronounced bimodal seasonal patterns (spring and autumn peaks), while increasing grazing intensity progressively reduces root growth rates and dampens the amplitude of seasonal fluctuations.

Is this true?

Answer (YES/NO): NO